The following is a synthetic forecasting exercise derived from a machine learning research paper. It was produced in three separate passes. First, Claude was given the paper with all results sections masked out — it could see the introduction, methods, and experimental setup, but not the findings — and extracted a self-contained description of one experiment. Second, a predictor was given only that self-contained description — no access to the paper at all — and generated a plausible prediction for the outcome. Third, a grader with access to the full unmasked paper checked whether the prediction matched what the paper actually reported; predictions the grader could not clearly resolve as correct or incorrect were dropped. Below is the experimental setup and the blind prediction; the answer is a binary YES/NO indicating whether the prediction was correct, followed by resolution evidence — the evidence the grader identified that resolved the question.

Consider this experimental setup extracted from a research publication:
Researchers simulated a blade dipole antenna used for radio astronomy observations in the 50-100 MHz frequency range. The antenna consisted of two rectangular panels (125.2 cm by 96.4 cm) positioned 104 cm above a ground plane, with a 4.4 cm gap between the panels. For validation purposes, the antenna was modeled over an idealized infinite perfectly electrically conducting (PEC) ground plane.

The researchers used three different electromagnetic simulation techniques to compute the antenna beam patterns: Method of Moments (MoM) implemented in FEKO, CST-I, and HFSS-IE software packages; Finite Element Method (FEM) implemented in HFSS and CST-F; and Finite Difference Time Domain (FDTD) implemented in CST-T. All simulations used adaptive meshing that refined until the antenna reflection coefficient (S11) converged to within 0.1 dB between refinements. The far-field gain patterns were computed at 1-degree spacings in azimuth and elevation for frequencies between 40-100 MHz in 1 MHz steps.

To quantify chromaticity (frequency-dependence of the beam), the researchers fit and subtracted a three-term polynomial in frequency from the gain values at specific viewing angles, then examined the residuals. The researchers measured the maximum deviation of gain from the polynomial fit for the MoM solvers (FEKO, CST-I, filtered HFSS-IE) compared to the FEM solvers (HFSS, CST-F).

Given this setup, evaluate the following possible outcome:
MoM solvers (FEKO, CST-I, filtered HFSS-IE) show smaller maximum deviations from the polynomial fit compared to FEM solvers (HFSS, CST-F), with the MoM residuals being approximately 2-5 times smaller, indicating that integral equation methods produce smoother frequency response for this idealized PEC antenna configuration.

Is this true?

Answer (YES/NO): NO